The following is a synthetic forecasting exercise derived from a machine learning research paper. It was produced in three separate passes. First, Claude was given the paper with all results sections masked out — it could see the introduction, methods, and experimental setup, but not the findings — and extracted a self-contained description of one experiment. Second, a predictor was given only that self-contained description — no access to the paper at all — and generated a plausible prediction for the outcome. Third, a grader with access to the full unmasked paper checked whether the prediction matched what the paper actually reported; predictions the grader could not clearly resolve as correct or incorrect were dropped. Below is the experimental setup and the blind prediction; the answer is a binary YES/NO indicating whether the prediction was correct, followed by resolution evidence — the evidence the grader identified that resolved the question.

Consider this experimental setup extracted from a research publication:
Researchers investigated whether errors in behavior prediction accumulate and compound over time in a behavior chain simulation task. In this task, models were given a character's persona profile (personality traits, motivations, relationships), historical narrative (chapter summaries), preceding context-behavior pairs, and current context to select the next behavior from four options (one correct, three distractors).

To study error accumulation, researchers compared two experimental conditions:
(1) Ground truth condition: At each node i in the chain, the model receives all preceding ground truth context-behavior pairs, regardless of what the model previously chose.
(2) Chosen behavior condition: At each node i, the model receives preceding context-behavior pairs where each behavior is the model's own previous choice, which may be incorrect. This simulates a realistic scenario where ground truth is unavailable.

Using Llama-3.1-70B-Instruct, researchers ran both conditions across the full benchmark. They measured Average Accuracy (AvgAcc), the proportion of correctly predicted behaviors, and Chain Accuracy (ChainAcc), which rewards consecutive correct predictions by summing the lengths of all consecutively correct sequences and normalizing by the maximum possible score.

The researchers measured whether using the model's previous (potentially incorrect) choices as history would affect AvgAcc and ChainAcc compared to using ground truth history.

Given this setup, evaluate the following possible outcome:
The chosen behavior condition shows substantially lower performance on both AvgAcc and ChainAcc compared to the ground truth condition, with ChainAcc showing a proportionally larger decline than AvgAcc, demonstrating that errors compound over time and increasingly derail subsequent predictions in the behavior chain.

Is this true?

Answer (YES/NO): YES